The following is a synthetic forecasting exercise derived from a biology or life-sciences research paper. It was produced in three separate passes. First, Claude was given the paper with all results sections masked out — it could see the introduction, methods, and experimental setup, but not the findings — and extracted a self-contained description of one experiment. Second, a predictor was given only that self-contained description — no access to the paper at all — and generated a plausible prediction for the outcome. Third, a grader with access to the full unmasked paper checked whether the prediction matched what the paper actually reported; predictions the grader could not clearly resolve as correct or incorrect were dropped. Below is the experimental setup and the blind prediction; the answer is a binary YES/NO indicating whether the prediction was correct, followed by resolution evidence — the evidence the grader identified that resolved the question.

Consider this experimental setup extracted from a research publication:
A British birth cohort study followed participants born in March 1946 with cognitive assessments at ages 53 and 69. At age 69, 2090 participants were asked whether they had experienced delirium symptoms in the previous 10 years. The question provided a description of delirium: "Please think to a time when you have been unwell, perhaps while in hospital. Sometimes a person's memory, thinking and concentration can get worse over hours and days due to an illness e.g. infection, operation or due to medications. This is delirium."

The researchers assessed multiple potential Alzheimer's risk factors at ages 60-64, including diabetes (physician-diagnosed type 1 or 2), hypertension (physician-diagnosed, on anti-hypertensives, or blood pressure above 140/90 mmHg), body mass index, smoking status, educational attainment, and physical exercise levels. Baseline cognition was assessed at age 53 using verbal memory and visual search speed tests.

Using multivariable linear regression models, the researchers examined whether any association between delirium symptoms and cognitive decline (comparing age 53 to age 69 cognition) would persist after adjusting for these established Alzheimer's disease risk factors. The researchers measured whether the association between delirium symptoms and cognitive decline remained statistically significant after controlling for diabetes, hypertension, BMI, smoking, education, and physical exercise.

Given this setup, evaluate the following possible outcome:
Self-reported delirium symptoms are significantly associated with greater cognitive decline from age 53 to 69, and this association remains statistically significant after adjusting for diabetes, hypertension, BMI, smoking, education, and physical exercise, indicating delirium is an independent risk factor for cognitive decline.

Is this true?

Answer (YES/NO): YES